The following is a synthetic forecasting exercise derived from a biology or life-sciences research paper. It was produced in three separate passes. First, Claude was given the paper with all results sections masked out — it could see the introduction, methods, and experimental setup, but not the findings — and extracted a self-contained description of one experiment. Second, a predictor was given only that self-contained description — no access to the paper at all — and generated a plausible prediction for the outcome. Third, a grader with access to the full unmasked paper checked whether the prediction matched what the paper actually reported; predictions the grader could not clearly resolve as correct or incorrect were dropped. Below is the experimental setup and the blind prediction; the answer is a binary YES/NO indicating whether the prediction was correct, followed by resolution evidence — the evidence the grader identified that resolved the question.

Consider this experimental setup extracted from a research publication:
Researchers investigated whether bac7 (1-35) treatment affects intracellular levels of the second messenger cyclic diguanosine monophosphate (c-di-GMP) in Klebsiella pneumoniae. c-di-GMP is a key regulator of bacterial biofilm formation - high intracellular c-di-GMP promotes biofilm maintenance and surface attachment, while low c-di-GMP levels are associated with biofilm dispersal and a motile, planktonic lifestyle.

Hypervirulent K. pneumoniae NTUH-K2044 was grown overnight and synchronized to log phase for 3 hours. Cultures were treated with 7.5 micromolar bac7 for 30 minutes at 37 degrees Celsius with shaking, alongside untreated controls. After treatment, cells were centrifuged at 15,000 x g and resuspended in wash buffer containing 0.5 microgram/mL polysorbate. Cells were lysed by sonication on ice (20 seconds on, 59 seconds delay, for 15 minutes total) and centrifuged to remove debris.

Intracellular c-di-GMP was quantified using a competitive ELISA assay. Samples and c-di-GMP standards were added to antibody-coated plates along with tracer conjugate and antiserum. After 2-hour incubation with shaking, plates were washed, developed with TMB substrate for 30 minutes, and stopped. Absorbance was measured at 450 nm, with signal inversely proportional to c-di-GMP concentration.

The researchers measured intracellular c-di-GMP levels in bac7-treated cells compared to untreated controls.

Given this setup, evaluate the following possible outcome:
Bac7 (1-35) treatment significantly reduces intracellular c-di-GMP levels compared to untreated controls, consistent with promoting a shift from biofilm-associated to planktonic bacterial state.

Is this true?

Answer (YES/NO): YES